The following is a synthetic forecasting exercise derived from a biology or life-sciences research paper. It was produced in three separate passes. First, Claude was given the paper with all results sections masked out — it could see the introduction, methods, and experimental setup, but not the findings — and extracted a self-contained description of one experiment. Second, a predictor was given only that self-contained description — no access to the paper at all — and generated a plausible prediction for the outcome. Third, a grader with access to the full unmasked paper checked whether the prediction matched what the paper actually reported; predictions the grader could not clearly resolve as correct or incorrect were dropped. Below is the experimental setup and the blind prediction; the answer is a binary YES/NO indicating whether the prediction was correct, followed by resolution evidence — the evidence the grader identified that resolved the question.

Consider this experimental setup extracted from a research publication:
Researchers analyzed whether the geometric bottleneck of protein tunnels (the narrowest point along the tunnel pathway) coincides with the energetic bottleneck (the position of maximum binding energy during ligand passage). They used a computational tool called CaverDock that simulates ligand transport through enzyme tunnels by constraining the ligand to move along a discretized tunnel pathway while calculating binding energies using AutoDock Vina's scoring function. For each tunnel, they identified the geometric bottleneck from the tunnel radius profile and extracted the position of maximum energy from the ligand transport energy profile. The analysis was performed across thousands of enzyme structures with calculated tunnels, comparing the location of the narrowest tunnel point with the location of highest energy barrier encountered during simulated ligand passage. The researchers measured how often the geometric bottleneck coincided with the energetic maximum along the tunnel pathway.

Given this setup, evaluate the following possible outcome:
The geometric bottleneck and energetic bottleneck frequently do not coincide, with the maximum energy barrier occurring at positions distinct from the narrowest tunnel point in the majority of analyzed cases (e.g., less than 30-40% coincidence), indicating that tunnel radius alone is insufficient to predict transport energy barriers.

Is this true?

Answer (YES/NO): NO